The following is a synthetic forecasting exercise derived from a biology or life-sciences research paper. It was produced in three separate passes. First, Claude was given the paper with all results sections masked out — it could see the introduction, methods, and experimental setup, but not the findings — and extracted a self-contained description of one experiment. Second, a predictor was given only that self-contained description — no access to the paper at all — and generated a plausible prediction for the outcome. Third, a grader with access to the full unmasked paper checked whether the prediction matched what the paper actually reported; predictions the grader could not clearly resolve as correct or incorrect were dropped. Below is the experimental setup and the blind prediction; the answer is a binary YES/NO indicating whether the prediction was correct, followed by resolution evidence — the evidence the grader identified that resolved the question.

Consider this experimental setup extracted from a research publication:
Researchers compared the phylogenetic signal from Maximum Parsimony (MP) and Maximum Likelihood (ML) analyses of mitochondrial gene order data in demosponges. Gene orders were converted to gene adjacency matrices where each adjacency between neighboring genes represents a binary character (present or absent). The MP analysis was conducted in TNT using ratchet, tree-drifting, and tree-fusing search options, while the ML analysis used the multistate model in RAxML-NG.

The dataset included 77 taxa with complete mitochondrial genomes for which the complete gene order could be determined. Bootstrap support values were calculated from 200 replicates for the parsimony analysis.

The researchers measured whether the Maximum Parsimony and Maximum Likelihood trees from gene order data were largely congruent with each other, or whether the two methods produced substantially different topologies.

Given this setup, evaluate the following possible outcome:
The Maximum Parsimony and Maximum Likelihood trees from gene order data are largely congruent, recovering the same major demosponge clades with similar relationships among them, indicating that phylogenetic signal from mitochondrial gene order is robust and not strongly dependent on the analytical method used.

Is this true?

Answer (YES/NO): YES